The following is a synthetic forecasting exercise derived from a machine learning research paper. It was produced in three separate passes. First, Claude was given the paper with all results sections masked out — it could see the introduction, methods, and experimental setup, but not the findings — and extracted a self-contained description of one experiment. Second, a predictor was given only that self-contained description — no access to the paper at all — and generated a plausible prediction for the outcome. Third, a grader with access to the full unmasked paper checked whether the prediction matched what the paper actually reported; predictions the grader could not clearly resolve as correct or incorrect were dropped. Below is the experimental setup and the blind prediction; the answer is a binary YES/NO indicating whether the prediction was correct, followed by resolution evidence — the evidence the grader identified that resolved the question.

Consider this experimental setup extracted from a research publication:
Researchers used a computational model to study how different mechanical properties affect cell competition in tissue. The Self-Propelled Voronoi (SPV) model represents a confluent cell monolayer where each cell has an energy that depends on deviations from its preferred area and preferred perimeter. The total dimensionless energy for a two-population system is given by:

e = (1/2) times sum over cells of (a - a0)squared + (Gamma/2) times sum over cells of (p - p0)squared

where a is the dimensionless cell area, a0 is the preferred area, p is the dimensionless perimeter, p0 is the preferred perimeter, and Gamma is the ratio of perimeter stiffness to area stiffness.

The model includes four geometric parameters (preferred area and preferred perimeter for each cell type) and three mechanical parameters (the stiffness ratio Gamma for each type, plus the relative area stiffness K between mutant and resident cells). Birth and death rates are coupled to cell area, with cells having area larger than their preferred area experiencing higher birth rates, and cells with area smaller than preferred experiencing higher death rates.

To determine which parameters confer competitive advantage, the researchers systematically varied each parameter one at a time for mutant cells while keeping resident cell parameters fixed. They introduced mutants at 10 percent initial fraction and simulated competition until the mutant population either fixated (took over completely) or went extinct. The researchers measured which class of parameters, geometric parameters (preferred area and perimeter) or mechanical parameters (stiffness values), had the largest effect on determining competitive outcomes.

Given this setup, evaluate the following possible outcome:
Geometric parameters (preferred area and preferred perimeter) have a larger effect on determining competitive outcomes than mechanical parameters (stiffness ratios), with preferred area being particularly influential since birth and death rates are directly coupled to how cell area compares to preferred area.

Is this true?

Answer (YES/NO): YES